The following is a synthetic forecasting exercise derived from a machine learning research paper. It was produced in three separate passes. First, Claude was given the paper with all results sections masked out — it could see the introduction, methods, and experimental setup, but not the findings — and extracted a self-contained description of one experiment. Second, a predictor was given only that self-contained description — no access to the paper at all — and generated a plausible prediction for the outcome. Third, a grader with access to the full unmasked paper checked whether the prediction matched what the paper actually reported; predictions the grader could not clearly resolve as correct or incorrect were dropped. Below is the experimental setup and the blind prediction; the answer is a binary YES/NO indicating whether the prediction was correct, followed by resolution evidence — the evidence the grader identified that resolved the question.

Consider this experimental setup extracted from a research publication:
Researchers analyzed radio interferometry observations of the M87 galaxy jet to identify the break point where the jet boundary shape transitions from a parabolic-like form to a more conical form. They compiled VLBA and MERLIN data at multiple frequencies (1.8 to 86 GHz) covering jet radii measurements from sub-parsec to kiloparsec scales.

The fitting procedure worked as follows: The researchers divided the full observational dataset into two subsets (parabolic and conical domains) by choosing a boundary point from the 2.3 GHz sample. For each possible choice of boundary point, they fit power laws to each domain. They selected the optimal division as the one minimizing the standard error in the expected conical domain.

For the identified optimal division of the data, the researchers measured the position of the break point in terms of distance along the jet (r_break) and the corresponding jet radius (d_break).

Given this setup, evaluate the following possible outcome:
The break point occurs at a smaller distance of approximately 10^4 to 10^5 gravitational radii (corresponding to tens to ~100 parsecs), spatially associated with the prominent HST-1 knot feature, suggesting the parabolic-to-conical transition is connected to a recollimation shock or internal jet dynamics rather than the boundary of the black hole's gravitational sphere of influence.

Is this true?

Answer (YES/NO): NO